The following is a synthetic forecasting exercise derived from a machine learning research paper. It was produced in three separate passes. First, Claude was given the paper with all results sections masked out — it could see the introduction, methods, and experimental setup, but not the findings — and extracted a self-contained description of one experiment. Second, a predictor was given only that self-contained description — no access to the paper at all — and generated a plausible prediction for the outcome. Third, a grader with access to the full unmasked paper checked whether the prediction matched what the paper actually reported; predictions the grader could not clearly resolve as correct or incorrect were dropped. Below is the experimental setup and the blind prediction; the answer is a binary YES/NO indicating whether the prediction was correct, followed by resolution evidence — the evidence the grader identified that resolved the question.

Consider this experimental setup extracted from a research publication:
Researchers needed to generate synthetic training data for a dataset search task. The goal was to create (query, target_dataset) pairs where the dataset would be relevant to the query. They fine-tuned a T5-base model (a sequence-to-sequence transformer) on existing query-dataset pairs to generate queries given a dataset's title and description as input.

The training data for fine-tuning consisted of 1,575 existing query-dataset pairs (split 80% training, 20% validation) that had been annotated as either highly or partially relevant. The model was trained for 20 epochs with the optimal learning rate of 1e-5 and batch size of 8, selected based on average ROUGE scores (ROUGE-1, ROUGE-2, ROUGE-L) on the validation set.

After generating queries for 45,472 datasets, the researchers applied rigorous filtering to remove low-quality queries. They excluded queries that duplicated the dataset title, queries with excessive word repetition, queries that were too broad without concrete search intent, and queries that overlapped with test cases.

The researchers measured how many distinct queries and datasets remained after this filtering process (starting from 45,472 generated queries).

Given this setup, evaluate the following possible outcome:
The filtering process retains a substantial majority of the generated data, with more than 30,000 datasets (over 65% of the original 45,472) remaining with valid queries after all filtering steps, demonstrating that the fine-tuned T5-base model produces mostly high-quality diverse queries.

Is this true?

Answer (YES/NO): NO